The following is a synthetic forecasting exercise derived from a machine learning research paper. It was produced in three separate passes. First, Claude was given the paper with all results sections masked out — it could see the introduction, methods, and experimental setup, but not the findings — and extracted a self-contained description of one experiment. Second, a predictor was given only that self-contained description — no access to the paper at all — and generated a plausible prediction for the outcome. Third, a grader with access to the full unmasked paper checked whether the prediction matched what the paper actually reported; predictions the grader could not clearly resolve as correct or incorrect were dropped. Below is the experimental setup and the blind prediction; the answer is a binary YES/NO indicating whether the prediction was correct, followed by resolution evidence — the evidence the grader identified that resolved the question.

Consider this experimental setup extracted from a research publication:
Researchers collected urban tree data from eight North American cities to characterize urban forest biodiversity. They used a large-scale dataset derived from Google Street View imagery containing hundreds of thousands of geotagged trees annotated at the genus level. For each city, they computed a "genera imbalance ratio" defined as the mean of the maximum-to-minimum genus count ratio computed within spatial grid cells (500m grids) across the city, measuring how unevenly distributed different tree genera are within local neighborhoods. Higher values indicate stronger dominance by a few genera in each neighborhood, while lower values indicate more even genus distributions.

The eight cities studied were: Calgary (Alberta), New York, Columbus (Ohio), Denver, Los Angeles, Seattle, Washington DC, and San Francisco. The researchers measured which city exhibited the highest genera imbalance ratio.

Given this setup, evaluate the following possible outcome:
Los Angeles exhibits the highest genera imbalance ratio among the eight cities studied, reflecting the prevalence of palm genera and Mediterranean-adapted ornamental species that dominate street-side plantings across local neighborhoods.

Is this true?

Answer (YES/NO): NO